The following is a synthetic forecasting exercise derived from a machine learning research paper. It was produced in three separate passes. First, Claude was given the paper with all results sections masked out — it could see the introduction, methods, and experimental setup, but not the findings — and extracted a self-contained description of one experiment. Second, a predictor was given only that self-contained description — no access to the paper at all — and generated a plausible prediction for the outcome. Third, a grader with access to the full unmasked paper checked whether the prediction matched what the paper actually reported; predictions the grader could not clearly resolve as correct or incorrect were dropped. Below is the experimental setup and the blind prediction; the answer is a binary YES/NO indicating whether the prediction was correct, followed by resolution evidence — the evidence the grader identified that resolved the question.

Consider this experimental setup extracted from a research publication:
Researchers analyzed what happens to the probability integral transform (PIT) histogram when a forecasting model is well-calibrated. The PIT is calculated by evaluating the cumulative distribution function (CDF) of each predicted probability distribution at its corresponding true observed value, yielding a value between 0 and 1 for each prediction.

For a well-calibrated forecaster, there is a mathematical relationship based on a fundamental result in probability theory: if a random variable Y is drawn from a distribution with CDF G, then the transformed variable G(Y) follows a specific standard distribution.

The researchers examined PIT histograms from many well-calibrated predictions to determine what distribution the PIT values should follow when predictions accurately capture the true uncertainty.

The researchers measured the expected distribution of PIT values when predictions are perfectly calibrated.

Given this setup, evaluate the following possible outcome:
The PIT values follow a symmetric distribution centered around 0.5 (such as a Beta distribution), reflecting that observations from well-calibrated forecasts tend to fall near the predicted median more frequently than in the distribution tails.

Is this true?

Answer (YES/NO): NO